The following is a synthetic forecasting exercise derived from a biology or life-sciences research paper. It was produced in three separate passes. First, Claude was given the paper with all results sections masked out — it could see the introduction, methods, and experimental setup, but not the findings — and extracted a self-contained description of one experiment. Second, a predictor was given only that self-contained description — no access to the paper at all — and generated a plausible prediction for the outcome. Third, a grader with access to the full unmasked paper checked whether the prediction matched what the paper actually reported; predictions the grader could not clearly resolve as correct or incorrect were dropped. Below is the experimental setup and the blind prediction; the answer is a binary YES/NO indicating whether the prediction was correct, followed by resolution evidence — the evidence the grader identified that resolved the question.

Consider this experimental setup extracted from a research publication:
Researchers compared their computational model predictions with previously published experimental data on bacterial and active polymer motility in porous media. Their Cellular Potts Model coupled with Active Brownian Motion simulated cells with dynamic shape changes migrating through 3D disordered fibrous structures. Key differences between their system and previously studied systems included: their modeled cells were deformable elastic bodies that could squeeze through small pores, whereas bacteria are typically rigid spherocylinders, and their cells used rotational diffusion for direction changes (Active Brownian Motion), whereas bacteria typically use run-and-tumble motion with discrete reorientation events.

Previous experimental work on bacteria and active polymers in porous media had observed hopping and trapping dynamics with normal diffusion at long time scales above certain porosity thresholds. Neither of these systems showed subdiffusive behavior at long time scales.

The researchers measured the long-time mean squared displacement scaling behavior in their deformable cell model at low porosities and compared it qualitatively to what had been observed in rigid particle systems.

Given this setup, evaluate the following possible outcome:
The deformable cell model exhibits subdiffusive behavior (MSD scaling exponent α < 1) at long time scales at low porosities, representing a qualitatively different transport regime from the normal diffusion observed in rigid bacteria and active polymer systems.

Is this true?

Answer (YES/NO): YES